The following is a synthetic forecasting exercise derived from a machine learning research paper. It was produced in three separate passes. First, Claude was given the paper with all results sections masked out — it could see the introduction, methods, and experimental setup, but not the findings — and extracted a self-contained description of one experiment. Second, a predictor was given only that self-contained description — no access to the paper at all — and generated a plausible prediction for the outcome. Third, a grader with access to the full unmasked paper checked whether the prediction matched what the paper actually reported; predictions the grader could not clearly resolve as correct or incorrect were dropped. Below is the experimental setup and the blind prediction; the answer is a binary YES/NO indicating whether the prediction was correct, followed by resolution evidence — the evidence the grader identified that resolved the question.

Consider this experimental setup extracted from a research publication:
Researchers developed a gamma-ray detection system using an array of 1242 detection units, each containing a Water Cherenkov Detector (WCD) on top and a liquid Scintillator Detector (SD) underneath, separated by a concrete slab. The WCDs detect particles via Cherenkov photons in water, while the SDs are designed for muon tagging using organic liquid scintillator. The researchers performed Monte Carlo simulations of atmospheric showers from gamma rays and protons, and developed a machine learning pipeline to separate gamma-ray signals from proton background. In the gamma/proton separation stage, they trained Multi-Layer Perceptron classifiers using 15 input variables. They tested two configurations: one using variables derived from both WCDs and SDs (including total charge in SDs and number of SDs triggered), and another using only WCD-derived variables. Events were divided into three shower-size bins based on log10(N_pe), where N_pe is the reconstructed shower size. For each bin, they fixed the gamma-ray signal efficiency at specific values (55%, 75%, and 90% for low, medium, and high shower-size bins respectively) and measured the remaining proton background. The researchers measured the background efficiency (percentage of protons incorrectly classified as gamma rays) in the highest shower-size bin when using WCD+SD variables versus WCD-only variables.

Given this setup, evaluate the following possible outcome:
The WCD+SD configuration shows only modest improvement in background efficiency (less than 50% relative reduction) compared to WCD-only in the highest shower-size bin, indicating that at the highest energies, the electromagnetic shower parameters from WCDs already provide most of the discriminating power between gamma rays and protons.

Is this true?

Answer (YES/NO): YES